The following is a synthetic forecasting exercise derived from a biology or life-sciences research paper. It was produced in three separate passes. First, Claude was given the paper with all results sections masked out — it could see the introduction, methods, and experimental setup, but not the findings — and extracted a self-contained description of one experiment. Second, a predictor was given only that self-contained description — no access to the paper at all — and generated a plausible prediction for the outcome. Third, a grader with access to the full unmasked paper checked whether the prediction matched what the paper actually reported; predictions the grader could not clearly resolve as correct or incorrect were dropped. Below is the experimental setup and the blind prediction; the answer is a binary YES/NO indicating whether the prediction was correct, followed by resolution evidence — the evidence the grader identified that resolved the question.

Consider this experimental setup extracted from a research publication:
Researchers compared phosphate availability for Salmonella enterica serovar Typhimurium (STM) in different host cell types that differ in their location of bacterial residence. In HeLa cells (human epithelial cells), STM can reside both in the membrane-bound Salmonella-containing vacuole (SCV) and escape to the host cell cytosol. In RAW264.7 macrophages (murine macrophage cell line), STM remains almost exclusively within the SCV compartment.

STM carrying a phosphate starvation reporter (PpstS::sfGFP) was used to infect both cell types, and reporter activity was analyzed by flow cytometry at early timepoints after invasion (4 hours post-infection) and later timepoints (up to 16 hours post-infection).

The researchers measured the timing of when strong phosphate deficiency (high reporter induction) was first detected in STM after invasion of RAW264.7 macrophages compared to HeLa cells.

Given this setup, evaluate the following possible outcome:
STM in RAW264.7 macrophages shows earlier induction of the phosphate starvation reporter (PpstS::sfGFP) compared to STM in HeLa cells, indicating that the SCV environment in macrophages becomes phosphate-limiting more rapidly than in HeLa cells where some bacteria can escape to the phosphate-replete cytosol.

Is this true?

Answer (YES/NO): YES